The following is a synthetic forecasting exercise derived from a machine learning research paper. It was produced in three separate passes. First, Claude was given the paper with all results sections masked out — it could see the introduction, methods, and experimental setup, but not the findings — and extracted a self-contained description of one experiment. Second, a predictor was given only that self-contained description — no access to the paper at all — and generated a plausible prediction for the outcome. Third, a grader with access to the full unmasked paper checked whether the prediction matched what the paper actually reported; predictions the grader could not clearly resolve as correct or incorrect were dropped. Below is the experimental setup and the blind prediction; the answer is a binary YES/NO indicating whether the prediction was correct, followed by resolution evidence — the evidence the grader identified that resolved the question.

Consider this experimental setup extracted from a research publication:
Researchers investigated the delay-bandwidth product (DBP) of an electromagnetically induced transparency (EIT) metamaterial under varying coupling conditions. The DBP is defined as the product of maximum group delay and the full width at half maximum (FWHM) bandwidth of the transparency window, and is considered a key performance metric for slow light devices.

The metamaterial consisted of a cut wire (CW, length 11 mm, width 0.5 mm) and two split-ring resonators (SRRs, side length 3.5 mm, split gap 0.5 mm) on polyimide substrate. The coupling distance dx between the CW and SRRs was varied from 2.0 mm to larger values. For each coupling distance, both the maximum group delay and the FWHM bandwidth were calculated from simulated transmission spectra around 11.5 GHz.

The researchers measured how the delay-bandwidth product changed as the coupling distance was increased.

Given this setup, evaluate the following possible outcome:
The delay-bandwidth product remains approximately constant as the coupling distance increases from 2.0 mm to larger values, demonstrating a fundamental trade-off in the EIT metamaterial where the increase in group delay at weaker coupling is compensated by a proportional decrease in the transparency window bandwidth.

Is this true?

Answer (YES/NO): NO